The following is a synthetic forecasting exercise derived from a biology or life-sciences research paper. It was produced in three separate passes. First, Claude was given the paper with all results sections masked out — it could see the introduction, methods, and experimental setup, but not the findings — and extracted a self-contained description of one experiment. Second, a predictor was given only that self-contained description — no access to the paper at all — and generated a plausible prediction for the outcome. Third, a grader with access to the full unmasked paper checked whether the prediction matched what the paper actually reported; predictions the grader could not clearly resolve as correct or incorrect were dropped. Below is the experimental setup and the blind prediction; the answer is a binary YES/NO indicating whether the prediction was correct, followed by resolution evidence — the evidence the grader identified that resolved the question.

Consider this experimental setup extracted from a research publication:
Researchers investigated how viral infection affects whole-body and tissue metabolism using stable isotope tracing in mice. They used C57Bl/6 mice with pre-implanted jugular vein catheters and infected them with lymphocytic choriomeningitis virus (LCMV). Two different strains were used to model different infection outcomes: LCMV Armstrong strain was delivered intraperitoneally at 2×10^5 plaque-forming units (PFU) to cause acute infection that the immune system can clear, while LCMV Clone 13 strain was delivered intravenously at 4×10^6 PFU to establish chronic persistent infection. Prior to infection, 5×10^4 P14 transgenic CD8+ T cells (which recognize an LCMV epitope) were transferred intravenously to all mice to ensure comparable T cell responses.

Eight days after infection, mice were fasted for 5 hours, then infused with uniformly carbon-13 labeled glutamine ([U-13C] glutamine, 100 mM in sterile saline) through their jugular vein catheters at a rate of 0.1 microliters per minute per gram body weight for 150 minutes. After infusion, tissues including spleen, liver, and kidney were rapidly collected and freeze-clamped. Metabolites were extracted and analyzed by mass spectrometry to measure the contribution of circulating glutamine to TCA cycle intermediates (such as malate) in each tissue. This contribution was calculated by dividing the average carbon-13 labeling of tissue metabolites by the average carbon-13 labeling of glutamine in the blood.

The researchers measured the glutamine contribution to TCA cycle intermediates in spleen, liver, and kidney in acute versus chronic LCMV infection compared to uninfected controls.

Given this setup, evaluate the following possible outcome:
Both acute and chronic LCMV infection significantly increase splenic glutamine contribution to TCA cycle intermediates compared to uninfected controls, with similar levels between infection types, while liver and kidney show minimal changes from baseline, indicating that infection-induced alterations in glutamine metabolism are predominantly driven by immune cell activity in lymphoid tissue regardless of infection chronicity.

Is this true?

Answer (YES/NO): NO